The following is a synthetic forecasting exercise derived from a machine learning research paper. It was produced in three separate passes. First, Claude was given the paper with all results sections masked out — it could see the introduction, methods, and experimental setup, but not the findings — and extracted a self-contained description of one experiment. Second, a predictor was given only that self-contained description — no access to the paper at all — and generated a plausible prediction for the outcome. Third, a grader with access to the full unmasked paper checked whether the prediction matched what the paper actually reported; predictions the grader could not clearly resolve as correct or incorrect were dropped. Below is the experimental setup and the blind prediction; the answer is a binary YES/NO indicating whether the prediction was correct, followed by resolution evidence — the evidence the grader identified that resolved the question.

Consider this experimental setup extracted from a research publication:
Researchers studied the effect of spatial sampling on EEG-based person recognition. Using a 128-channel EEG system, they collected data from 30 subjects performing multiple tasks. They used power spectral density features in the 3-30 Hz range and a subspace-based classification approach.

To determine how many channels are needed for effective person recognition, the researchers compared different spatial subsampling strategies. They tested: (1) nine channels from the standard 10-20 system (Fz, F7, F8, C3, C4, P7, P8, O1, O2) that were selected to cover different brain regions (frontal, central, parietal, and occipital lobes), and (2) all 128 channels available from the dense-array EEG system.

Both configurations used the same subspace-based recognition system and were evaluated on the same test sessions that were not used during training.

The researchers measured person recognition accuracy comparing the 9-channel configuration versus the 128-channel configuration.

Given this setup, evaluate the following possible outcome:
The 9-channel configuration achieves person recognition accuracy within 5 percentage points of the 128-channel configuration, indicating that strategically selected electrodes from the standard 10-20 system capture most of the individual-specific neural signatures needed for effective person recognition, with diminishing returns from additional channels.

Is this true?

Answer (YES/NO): NO